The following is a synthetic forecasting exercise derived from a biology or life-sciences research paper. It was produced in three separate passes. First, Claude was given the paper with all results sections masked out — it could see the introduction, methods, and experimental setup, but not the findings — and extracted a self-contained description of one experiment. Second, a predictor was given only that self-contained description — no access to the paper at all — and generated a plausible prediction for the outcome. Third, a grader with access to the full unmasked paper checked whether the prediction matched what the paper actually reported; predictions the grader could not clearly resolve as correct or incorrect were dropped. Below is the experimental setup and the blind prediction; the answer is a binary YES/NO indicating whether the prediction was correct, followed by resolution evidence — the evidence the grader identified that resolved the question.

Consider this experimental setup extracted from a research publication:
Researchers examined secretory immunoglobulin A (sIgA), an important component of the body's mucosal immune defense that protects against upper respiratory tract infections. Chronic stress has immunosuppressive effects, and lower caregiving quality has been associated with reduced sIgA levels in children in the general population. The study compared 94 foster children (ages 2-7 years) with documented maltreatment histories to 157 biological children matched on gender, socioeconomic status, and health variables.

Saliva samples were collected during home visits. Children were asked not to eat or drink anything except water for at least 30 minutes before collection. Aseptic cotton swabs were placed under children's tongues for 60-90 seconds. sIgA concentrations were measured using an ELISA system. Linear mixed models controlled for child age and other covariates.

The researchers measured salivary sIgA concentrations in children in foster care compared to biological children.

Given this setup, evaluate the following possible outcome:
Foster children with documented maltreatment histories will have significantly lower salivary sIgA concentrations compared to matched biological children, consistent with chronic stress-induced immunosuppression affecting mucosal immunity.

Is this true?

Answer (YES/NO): NO